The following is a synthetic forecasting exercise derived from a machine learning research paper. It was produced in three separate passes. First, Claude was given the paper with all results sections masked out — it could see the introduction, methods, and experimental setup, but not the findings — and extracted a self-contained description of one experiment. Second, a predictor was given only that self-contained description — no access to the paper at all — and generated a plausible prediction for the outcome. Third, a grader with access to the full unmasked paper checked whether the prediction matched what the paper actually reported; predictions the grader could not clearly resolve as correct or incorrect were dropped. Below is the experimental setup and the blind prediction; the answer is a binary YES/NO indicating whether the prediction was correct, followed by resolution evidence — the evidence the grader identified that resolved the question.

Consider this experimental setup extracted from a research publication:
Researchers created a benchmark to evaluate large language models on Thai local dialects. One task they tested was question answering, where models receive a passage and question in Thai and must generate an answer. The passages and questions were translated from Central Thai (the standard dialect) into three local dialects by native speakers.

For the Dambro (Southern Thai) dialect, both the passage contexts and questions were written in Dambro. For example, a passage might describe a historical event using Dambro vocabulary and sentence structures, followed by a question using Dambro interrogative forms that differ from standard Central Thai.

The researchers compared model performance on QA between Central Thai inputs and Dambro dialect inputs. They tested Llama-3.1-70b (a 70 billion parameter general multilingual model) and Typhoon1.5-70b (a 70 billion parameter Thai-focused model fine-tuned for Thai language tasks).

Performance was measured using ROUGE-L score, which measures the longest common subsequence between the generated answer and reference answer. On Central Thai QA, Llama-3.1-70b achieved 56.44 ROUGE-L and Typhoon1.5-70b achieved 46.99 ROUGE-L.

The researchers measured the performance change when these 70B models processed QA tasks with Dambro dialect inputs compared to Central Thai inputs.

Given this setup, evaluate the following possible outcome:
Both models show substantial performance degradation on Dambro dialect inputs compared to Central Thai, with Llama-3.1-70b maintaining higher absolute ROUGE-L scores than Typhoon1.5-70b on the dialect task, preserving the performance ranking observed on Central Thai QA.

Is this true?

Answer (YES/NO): NO